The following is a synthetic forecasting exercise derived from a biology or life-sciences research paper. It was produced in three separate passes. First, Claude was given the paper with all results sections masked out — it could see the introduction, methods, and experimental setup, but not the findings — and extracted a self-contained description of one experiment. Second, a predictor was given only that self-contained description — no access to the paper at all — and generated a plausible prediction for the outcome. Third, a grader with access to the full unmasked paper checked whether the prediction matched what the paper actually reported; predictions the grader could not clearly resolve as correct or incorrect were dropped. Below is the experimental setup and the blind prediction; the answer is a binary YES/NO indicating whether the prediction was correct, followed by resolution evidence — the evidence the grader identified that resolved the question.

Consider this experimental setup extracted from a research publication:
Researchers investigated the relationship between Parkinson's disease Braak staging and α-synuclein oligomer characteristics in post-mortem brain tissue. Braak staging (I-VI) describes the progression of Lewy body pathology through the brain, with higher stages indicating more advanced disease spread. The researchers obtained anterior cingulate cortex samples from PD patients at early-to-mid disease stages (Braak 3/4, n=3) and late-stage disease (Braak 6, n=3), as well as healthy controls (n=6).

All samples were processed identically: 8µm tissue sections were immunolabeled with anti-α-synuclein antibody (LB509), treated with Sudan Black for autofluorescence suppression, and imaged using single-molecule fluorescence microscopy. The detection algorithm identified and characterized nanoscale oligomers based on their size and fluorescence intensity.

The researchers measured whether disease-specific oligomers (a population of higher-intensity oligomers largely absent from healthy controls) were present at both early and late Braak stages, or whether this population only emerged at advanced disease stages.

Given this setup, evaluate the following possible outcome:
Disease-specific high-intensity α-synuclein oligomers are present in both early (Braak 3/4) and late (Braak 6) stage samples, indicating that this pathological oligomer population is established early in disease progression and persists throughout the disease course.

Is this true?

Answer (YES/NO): YES